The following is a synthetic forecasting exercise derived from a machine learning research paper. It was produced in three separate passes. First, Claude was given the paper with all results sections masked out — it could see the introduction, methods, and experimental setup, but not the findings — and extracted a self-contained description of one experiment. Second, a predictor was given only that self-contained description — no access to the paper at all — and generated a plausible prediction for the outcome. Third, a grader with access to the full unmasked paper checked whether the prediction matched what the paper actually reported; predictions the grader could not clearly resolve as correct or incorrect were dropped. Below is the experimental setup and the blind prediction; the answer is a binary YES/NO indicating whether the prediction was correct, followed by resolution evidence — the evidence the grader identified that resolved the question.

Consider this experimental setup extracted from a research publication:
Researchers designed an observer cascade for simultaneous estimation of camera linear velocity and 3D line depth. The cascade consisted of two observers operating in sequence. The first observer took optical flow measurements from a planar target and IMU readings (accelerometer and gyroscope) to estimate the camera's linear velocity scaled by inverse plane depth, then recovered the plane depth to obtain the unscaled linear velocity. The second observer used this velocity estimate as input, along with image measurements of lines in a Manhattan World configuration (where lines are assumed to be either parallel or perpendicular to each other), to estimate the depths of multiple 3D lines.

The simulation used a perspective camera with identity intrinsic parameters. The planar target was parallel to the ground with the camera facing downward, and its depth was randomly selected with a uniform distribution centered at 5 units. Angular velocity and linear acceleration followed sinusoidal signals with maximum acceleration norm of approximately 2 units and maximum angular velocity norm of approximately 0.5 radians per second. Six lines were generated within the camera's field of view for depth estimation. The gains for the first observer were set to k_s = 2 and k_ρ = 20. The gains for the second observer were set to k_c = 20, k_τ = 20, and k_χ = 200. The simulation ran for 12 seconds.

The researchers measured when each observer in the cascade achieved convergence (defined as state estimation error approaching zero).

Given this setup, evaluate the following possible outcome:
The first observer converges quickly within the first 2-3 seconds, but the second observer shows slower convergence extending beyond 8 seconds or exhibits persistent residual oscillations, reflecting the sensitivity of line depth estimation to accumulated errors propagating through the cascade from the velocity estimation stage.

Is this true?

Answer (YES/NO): NO